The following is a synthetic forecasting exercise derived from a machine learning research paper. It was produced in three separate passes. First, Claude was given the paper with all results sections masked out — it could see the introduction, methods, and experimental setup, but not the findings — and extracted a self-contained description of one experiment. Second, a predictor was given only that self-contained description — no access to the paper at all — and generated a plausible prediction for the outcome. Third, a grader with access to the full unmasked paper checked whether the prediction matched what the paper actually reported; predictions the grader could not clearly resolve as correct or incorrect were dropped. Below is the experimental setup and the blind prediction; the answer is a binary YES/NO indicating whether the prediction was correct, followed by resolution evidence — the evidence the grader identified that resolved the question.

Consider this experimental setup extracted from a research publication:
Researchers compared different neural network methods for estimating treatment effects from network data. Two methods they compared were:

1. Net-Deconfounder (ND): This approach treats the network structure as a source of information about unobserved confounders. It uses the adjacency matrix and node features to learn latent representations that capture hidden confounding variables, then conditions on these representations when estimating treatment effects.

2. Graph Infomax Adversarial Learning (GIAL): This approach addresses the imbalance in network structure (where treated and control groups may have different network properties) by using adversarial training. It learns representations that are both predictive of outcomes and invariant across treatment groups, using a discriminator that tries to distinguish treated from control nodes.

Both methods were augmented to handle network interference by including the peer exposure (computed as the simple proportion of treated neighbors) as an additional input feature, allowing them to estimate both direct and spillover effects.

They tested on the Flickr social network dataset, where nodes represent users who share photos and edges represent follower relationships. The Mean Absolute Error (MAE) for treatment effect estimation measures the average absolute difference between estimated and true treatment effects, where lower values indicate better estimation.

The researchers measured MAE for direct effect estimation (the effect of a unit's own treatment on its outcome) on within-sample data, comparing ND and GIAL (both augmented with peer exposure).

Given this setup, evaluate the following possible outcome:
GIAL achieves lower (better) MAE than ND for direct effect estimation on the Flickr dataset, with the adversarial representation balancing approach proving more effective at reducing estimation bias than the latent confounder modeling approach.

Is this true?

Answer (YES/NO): YES